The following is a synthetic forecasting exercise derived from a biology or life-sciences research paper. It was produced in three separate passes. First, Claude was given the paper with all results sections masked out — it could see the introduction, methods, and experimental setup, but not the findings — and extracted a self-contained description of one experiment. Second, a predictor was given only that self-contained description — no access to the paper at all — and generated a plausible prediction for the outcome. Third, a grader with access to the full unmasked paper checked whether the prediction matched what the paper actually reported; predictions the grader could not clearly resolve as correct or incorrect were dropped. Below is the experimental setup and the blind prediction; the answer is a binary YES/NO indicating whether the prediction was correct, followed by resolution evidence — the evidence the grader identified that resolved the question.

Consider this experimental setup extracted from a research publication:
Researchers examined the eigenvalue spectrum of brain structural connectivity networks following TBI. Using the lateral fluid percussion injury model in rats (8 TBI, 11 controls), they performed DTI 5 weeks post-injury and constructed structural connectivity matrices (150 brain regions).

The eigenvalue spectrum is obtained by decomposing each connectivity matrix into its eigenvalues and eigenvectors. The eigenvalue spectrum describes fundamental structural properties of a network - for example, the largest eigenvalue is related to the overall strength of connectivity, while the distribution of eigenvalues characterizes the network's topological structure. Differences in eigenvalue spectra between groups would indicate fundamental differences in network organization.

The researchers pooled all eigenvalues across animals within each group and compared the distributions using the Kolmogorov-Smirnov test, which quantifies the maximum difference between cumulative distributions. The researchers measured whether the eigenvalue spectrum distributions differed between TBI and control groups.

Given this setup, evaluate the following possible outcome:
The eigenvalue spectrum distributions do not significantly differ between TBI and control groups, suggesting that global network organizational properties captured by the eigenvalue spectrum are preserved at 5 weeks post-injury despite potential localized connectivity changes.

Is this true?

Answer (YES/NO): YES